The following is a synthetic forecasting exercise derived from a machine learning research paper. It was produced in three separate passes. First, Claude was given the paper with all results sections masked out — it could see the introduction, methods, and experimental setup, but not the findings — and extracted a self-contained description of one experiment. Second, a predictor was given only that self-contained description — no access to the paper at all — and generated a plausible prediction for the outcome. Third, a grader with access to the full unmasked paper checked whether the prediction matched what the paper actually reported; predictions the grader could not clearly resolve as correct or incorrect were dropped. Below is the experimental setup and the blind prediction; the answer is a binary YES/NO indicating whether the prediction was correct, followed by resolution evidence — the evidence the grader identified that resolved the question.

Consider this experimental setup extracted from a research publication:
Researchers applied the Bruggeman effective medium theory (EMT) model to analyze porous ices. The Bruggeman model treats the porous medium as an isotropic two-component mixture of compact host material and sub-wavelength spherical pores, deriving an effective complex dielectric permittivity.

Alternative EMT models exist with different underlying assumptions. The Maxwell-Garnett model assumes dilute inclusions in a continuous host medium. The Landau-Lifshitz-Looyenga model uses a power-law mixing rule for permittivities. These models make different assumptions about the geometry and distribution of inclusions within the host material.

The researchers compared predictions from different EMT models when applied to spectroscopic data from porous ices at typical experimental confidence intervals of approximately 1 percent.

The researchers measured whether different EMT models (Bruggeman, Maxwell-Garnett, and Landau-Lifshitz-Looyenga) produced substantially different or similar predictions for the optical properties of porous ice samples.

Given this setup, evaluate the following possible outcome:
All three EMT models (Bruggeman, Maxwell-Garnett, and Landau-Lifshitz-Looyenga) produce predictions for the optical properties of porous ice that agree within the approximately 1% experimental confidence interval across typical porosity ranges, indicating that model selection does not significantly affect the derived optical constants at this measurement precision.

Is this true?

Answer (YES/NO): YES